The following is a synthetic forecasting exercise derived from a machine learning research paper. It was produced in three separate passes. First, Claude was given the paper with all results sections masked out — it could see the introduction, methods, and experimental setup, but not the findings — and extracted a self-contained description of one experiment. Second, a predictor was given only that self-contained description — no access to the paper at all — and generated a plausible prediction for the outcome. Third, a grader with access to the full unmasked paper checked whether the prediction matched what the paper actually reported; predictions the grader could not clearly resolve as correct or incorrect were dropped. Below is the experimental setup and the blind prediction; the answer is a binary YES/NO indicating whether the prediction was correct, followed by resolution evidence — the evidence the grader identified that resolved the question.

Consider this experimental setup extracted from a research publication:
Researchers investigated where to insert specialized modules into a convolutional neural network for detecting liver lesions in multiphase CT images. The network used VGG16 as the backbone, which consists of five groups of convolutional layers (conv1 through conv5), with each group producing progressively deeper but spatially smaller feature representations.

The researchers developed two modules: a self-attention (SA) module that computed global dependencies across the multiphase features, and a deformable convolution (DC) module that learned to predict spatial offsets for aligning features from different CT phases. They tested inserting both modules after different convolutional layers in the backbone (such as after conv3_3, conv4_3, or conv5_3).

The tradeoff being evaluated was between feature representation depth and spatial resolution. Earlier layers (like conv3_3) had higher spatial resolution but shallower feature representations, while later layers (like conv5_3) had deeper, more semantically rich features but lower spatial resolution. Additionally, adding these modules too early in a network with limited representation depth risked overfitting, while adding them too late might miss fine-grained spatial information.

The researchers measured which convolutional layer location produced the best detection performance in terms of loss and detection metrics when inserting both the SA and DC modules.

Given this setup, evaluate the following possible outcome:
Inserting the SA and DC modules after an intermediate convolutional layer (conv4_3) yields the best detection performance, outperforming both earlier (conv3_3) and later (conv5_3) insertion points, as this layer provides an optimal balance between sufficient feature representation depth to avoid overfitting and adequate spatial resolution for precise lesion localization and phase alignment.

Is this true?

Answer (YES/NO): YES